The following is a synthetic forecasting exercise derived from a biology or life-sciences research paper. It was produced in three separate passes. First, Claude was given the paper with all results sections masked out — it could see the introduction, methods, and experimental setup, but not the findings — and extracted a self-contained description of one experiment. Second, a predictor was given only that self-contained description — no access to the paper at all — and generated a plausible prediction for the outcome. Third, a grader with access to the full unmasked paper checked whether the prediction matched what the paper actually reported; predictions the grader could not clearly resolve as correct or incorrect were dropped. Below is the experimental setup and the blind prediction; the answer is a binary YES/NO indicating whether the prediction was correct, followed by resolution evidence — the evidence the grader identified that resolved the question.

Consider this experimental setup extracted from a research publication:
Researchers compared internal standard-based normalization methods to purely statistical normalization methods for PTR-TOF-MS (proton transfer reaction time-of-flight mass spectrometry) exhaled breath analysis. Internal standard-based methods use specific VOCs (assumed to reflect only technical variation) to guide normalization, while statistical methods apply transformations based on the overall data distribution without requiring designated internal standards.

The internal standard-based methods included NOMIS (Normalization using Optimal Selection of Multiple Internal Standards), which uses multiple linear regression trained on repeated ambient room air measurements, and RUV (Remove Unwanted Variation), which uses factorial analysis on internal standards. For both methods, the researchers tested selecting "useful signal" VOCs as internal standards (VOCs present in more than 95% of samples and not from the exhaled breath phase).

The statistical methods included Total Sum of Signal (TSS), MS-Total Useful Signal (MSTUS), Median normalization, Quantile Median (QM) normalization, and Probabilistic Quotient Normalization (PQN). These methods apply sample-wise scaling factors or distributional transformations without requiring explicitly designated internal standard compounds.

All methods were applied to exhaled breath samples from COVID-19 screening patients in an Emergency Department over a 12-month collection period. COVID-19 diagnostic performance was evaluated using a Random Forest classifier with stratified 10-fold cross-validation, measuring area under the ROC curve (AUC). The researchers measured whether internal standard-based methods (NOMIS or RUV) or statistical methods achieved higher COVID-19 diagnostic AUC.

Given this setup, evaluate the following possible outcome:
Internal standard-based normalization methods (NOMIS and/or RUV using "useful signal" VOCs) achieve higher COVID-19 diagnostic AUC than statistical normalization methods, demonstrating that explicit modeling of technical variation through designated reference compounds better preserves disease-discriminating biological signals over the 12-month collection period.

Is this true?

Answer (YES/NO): NO